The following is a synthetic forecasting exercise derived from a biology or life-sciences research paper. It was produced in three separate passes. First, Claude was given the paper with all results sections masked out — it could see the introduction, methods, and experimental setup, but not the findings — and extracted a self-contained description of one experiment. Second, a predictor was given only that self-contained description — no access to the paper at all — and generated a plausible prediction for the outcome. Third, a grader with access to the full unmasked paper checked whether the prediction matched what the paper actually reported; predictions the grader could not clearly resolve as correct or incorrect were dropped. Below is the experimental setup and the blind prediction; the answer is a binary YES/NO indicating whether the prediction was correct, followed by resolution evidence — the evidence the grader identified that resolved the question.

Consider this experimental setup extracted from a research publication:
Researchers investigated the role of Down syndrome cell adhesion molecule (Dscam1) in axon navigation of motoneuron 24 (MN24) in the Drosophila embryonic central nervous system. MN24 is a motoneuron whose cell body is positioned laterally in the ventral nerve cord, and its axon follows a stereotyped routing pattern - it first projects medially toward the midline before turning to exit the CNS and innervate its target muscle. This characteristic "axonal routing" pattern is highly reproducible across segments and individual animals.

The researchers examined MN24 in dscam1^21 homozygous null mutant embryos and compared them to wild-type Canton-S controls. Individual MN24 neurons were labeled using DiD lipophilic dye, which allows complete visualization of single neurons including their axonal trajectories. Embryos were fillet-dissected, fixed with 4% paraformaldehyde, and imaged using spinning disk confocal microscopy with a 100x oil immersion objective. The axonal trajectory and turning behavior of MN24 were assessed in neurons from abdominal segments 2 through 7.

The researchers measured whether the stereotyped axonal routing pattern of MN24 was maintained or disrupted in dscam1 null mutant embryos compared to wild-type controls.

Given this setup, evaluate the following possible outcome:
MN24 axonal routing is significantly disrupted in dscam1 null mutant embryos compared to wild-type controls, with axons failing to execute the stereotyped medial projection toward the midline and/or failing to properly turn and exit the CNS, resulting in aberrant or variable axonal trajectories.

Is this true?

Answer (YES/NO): NO